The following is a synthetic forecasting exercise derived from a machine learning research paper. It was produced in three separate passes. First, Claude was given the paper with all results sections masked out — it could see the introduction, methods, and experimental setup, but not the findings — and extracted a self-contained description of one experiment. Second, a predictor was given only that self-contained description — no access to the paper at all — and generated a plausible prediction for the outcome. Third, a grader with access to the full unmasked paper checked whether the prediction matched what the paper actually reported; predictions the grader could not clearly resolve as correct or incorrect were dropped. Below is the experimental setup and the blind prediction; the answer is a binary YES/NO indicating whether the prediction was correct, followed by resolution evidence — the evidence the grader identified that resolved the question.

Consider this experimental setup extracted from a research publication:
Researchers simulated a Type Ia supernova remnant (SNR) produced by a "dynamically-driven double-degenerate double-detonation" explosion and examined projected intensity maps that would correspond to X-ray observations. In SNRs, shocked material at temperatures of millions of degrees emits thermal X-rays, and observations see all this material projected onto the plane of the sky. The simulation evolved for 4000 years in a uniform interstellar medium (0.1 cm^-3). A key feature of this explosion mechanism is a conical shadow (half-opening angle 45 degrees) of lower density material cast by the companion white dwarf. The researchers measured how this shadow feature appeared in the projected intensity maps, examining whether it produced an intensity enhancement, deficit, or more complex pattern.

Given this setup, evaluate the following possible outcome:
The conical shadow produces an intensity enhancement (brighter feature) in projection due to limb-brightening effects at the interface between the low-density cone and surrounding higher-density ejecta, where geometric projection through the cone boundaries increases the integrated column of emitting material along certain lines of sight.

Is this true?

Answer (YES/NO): NO